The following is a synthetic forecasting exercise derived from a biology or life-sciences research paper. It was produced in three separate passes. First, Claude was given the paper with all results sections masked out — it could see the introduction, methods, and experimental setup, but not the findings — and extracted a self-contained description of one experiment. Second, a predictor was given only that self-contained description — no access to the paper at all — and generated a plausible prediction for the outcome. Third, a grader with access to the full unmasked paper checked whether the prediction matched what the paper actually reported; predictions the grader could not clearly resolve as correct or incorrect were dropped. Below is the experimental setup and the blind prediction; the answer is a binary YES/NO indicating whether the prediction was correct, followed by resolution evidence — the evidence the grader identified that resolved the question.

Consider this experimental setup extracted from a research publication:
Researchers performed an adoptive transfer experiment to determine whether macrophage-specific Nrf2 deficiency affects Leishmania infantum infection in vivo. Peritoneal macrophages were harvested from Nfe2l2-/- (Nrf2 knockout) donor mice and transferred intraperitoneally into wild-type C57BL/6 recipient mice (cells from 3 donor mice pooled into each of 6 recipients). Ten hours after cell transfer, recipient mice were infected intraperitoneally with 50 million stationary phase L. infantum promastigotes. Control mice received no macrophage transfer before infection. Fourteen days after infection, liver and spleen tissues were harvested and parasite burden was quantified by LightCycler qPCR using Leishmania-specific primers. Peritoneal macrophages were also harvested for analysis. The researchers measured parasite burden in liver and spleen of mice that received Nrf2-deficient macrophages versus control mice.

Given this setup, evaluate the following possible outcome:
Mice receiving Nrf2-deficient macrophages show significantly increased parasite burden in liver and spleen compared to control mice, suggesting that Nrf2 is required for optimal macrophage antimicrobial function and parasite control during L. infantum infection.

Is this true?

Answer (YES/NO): NO